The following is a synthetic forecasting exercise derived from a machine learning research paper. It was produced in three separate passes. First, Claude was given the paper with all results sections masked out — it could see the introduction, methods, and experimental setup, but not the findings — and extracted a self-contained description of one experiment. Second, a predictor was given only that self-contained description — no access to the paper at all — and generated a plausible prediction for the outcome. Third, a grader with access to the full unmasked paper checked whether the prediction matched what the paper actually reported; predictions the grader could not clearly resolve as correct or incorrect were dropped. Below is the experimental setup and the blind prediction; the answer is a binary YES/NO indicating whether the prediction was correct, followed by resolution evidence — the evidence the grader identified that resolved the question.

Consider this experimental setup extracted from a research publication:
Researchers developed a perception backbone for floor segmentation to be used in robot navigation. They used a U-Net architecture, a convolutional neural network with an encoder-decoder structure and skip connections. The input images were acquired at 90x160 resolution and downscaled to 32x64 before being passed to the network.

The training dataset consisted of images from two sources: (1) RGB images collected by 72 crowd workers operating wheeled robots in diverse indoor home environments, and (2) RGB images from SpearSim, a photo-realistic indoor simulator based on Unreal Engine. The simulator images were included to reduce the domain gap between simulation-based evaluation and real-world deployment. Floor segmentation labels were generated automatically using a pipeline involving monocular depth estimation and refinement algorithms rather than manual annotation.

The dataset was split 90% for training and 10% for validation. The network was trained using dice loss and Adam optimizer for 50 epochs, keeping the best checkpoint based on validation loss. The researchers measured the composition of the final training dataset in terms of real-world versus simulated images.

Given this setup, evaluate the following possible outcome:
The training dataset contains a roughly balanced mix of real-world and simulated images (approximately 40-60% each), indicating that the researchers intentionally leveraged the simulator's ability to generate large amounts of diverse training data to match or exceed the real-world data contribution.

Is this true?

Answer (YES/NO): NO